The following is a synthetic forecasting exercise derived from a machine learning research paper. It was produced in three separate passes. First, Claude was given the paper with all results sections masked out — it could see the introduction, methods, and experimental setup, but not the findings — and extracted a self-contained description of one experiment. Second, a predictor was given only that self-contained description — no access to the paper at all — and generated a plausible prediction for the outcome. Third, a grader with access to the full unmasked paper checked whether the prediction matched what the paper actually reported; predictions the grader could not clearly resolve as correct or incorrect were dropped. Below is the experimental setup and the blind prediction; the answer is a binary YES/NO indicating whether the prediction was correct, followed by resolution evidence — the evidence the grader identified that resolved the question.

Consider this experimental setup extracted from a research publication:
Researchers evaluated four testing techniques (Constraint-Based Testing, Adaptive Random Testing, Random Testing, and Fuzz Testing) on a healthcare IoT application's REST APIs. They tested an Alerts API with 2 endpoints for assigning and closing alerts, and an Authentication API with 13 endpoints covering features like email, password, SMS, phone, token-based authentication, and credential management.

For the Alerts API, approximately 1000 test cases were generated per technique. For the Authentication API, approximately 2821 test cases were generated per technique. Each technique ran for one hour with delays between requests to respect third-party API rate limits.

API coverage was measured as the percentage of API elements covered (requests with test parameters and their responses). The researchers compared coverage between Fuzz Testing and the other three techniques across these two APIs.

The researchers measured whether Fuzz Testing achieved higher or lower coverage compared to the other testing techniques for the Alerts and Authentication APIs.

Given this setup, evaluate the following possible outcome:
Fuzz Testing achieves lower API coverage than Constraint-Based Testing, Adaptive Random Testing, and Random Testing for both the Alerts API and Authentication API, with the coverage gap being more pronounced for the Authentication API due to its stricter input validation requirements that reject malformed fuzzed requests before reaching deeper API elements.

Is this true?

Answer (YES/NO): NO